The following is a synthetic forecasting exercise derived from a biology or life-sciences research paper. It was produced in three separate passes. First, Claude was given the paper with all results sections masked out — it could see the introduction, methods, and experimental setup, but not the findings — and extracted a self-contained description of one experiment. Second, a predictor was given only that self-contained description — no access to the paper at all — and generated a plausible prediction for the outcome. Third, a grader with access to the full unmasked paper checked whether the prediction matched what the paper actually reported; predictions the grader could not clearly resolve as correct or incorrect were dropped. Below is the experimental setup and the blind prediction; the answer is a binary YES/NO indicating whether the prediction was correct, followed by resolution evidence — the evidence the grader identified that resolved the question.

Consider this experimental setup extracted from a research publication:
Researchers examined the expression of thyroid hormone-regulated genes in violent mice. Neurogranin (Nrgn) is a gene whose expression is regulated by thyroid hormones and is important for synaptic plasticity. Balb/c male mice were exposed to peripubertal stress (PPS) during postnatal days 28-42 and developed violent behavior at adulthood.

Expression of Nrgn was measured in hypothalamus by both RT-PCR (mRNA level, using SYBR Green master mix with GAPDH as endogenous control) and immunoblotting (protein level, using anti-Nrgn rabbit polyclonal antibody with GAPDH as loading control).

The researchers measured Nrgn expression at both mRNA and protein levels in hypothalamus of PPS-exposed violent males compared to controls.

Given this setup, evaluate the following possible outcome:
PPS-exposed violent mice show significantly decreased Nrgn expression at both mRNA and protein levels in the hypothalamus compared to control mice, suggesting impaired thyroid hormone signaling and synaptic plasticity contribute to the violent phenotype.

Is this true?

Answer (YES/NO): YES